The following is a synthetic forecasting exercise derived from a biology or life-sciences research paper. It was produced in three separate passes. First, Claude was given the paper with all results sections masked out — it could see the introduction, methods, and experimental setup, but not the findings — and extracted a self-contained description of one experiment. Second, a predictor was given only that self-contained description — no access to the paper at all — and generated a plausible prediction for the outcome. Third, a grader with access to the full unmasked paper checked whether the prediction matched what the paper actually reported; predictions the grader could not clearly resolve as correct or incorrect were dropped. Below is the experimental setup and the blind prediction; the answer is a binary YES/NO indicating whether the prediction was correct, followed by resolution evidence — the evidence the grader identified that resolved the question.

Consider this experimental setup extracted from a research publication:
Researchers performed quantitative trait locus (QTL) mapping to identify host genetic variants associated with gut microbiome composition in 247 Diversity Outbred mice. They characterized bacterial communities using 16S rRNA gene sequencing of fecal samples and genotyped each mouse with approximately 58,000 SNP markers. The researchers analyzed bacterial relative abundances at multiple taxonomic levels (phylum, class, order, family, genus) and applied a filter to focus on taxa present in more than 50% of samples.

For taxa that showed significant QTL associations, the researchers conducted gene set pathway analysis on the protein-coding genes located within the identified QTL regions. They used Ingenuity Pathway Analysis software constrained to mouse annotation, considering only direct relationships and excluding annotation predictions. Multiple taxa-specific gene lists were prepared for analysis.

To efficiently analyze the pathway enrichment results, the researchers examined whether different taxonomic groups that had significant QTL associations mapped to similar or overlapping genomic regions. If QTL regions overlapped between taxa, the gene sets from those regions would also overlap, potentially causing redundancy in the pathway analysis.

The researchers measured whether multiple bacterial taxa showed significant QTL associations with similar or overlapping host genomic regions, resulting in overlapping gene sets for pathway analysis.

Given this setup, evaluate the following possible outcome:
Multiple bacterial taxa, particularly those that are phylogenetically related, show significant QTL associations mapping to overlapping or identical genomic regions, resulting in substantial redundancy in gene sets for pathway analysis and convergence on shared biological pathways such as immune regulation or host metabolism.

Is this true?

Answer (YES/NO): YES